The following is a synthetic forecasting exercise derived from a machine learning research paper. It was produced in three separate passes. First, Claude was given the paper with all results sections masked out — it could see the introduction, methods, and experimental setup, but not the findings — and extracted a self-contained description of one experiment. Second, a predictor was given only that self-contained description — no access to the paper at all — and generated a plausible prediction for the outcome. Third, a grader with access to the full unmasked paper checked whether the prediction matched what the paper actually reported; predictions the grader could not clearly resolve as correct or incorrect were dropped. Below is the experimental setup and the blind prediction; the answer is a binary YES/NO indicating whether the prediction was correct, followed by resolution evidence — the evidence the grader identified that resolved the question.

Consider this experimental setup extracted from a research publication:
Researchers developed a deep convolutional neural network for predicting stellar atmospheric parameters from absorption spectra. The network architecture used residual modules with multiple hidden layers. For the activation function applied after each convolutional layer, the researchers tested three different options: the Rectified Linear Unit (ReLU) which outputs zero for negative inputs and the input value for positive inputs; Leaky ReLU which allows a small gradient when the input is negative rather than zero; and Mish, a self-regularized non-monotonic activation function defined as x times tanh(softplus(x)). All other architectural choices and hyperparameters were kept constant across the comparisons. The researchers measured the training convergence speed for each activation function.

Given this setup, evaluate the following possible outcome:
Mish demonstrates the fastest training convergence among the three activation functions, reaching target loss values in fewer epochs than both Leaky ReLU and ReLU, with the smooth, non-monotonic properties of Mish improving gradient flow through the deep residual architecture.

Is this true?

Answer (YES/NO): YES